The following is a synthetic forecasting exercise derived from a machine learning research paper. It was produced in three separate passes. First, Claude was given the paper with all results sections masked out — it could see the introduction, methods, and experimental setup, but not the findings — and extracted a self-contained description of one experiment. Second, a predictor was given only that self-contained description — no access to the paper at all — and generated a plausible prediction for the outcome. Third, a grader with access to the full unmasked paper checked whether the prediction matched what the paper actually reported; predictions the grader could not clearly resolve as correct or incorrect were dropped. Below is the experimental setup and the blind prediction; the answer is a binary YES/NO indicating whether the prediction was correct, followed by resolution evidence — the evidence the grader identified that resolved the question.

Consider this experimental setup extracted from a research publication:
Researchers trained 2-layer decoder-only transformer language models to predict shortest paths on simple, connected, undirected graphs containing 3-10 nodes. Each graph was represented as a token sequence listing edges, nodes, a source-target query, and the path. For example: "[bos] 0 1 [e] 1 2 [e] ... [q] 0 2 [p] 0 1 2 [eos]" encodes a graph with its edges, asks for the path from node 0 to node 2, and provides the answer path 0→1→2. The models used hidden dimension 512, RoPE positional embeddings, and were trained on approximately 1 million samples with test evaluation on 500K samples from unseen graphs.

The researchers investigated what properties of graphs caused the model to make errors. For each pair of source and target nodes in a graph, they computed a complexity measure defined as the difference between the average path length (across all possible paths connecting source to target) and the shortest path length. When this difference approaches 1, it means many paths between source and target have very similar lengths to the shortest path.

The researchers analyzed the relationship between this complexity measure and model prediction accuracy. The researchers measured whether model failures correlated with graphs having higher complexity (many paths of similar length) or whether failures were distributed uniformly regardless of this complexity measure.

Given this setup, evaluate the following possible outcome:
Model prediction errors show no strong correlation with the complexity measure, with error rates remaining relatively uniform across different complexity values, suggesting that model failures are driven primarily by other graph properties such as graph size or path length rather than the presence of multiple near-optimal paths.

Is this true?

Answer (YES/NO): NO